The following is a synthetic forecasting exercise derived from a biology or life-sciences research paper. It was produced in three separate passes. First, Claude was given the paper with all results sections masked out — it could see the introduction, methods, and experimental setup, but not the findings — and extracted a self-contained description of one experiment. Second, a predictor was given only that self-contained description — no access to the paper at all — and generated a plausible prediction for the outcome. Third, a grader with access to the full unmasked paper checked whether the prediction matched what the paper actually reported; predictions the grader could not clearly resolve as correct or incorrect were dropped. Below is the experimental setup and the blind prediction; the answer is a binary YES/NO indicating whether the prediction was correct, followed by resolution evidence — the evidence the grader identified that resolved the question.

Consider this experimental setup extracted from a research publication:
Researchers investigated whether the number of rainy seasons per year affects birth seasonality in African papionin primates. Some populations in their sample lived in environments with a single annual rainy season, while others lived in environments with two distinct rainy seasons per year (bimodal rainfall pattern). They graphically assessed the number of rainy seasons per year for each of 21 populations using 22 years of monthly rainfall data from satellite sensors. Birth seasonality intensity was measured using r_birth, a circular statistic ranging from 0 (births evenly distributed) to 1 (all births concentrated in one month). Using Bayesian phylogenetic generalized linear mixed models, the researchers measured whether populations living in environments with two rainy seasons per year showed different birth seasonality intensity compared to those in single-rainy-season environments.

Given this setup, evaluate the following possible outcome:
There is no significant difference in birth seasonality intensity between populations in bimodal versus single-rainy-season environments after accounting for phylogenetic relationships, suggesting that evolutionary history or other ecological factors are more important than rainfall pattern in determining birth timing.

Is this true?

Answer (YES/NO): YES